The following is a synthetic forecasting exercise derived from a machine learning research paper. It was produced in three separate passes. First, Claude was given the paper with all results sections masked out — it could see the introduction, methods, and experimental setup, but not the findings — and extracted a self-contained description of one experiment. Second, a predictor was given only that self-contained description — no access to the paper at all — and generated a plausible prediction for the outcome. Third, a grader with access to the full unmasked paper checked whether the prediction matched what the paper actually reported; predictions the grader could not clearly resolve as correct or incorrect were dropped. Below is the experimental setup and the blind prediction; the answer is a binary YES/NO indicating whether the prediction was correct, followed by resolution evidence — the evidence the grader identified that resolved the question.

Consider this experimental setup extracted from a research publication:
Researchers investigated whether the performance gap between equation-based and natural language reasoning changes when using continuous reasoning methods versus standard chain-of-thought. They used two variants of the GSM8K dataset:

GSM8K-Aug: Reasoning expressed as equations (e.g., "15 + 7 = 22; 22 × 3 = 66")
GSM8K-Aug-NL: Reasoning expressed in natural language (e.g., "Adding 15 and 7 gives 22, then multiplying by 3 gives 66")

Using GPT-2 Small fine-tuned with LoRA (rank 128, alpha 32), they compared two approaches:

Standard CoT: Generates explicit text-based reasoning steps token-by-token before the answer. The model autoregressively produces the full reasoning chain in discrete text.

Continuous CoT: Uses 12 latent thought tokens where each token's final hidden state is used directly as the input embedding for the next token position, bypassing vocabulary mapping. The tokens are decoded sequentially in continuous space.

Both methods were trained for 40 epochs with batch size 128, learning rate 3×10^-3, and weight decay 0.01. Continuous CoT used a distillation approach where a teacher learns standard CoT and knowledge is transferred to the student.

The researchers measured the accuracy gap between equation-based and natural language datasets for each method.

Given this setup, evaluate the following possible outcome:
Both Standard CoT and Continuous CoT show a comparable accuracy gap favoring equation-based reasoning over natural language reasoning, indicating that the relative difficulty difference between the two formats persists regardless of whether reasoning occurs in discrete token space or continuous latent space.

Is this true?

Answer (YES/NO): NO